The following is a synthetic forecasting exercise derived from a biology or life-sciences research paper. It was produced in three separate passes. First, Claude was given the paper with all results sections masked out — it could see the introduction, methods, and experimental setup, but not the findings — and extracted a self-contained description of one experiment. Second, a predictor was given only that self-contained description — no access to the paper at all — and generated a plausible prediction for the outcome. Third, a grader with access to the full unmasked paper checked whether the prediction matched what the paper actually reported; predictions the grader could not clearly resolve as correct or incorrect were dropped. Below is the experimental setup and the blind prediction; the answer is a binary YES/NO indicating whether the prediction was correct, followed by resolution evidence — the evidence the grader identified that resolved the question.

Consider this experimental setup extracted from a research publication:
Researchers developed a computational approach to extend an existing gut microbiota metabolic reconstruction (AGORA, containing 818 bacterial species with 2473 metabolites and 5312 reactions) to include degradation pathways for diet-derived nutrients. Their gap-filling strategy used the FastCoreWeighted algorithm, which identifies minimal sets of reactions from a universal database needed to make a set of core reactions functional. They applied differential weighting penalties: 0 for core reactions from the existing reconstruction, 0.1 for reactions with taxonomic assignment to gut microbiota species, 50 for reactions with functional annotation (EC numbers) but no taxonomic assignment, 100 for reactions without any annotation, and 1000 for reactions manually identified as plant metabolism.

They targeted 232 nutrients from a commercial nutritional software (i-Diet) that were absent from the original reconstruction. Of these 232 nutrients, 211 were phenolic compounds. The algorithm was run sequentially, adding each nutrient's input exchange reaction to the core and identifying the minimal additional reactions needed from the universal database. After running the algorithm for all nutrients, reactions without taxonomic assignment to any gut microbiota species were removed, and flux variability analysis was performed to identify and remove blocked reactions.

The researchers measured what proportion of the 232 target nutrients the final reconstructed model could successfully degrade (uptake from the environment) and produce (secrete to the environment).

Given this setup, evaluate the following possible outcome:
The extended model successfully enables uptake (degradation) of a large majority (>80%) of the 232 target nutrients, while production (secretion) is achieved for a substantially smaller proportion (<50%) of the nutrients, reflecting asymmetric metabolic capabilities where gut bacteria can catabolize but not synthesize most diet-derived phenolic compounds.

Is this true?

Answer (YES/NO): NO